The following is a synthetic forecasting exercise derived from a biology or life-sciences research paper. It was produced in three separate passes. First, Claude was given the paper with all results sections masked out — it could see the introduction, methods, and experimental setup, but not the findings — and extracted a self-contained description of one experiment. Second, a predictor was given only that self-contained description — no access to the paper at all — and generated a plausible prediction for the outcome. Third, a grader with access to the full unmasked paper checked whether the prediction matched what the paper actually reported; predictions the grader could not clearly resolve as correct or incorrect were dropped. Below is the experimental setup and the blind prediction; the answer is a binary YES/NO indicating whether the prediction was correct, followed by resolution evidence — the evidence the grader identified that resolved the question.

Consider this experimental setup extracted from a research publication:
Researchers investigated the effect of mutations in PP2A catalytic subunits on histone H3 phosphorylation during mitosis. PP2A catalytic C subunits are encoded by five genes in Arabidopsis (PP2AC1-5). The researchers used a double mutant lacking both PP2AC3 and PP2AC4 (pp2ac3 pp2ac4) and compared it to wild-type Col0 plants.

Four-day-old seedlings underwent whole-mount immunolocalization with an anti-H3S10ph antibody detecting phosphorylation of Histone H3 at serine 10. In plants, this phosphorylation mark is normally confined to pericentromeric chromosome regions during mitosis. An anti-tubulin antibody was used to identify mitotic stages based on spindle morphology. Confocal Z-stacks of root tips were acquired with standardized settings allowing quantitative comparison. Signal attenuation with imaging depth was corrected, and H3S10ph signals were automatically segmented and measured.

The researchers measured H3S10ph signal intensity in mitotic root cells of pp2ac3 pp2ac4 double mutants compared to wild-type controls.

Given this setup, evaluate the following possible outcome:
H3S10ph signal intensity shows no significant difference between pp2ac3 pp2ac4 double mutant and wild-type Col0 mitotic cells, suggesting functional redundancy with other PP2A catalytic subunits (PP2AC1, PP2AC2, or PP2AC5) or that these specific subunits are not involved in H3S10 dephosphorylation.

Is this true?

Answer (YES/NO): NO